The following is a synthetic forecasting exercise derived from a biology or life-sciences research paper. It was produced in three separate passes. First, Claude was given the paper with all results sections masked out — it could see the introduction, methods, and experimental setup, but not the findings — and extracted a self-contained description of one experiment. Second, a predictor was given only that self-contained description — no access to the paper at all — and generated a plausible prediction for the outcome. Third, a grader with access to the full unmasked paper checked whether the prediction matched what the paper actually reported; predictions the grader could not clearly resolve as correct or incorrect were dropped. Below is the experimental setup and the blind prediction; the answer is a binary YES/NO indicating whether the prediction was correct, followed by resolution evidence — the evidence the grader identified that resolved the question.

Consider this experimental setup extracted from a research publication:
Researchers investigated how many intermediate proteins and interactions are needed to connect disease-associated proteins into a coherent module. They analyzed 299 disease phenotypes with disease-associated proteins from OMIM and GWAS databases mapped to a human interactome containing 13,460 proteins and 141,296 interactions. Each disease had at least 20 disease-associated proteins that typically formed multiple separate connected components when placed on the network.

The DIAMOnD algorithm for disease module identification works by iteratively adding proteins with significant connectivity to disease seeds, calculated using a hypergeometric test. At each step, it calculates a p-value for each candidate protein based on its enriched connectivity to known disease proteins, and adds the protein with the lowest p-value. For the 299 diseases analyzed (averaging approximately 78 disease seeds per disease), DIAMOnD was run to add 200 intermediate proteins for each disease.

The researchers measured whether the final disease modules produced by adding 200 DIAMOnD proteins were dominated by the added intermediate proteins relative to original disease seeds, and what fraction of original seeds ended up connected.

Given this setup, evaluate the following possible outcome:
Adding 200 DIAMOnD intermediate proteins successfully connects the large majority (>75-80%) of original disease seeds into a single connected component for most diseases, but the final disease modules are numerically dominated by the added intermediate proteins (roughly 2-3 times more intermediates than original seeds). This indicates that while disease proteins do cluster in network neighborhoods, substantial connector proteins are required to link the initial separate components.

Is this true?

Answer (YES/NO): NO